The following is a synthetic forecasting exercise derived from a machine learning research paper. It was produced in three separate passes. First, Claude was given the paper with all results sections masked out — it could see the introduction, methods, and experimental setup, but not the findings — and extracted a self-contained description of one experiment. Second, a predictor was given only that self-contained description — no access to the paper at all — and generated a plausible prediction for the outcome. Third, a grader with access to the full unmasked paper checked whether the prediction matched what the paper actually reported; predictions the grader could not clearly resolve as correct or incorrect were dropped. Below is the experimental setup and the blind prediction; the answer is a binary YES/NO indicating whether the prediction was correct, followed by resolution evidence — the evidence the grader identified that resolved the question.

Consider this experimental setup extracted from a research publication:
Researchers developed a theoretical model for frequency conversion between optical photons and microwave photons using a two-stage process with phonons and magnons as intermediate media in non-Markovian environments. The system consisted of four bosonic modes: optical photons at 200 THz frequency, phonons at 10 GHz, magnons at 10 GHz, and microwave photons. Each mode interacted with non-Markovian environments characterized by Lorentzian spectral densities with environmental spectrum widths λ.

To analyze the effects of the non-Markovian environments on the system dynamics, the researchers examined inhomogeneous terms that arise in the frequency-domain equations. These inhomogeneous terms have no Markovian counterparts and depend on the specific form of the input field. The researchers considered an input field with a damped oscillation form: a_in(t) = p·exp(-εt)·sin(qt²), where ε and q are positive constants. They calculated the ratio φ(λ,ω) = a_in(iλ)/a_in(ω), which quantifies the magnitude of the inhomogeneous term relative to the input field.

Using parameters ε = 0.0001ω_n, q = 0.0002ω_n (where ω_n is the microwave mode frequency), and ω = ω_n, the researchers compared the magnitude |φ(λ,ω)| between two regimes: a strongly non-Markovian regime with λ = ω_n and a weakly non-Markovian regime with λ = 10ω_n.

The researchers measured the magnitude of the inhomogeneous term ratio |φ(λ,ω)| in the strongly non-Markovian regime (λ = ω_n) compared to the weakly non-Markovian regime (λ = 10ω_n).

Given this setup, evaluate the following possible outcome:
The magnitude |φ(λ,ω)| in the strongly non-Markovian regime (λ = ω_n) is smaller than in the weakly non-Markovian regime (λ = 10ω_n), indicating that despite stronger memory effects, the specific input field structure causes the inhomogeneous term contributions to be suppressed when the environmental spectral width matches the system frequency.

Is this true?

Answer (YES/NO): NO